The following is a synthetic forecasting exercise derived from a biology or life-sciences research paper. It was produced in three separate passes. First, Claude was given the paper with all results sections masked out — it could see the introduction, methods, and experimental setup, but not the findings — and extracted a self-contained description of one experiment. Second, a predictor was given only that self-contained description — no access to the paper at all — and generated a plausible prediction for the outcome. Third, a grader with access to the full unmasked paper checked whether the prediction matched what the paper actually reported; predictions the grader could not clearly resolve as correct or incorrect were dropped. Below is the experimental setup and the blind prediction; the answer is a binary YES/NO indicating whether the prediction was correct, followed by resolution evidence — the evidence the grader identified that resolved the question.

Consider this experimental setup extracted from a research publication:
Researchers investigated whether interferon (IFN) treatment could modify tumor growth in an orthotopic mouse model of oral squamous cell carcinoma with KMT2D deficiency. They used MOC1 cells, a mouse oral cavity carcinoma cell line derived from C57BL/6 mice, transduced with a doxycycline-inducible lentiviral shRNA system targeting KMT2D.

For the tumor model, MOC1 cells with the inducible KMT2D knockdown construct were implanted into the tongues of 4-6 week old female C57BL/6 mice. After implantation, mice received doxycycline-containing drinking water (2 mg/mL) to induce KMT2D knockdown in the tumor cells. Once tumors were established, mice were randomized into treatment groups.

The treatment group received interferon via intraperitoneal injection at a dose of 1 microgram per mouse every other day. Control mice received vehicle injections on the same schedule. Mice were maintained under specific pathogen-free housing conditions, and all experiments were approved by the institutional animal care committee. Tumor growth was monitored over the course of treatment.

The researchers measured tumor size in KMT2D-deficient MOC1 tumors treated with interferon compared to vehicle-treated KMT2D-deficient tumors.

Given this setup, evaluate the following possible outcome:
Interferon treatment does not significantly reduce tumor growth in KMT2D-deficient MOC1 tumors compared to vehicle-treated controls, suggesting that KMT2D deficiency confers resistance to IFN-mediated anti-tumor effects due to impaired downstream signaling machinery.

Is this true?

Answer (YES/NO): NO